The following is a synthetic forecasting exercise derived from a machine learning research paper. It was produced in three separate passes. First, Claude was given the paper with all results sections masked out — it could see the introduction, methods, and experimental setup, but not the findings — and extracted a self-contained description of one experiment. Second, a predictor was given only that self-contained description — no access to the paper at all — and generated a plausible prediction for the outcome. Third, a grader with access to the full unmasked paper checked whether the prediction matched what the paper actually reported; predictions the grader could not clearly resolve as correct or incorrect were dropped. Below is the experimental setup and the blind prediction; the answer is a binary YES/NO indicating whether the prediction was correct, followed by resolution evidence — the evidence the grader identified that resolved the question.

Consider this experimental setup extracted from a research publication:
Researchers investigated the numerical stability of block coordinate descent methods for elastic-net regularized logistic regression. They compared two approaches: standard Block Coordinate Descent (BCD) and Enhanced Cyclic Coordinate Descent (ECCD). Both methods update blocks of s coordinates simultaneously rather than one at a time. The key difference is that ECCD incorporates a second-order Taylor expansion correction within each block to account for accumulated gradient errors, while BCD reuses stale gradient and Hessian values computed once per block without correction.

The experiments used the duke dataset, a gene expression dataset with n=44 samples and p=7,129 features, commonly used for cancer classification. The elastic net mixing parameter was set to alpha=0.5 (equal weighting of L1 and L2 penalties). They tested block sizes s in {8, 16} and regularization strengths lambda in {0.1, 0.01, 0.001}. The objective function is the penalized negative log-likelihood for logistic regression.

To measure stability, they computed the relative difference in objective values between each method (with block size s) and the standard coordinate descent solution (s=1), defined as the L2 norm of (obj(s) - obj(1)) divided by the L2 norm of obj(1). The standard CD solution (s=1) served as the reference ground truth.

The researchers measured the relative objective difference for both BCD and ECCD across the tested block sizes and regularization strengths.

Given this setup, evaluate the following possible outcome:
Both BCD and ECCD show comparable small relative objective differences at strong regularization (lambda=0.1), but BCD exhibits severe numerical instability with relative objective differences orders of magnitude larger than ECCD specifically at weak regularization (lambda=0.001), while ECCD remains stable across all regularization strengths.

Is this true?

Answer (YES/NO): YES